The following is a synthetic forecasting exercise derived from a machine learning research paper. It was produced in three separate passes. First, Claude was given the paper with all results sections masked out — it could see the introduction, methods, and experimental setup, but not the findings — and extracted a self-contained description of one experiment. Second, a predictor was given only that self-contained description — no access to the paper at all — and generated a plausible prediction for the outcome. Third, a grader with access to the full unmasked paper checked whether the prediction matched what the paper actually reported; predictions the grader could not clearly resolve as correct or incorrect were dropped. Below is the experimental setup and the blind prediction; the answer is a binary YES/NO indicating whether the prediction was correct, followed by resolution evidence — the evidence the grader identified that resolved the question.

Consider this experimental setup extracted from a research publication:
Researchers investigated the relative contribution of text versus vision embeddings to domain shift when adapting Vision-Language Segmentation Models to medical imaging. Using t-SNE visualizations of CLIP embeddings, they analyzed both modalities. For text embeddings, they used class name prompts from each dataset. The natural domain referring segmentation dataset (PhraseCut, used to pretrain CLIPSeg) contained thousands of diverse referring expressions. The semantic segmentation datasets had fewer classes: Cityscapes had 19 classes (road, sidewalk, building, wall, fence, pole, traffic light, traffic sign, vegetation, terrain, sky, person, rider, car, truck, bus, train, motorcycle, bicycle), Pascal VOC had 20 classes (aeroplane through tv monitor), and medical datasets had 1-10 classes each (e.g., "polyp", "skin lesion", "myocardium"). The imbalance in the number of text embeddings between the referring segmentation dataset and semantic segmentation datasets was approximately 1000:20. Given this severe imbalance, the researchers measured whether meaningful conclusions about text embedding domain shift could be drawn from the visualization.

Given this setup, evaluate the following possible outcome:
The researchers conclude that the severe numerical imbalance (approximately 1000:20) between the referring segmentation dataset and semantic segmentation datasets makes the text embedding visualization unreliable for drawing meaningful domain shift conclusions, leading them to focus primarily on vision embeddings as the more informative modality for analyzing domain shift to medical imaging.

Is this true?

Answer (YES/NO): YES